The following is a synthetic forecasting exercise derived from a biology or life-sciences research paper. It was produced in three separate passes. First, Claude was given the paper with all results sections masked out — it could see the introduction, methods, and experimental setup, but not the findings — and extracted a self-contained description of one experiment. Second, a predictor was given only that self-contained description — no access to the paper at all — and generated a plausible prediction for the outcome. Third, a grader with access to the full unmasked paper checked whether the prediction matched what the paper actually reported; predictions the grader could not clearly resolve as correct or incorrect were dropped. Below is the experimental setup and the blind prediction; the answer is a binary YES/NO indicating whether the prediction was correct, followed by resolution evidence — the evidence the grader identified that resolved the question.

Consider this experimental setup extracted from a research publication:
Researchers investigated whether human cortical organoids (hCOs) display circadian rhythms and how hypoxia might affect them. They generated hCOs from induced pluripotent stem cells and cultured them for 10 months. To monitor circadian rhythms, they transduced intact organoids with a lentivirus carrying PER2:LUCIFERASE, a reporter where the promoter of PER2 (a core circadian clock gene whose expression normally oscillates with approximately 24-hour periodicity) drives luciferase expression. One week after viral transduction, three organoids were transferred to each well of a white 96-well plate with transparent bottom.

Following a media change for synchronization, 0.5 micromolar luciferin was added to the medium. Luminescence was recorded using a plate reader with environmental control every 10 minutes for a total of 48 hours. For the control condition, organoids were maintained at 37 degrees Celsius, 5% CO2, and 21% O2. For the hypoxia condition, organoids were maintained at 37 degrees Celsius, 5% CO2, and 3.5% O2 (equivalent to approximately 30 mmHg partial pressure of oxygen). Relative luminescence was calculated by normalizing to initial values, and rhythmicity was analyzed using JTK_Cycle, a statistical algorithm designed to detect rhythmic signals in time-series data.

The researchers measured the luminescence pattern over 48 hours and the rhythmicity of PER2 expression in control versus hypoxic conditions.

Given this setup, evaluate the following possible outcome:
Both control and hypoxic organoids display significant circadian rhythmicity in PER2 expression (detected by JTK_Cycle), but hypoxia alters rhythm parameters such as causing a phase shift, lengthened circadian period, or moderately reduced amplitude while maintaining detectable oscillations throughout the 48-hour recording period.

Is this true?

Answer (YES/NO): NO